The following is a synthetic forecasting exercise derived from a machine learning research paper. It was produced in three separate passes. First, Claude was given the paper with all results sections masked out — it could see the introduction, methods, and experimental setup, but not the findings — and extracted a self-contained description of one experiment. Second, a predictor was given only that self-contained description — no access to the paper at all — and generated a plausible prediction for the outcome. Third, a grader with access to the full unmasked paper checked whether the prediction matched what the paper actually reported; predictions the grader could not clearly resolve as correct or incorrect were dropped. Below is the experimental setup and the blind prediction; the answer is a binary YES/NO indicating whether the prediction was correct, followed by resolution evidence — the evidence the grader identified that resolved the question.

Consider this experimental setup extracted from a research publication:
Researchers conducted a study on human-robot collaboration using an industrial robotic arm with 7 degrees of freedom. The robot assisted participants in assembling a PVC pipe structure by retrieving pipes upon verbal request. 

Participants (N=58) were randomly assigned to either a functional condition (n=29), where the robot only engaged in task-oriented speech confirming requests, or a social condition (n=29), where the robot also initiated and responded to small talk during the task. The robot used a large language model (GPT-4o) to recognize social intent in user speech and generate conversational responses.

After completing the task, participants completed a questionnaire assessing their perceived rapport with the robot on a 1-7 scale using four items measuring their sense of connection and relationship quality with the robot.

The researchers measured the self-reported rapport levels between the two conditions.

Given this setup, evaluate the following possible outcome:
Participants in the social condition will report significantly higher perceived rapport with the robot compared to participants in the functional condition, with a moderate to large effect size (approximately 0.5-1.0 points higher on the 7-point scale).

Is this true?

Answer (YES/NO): NO